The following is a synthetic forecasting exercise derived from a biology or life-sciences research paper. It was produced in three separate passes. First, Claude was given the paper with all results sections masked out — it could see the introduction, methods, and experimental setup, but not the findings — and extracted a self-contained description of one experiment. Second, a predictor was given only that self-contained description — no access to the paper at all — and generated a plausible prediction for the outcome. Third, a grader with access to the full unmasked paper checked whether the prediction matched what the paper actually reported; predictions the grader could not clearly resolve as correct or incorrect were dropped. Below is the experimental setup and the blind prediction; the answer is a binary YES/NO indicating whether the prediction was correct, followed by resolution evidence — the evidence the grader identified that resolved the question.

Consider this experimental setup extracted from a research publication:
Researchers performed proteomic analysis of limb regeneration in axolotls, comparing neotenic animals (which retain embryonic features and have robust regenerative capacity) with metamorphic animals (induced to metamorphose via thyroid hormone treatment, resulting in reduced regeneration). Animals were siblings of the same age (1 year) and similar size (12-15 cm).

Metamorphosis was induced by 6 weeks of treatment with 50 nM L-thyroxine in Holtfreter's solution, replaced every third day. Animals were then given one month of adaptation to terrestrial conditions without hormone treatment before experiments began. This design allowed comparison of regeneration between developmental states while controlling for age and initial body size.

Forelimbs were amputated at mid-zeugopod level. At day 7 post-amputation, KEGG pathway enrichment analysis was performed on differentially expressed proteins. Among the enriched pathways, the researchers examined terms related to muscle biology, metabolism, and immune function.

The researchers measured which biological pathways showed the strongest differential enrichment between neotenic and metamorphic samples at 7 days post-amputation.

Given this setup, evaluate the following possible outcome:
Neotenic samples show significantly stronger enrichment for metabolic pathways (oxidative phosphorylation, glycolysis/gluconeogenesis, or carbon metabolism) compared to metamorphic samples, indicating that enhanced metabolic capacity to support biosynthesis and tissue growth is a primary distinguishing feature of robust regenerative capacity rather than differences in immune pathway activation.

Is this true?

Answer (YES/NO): NO